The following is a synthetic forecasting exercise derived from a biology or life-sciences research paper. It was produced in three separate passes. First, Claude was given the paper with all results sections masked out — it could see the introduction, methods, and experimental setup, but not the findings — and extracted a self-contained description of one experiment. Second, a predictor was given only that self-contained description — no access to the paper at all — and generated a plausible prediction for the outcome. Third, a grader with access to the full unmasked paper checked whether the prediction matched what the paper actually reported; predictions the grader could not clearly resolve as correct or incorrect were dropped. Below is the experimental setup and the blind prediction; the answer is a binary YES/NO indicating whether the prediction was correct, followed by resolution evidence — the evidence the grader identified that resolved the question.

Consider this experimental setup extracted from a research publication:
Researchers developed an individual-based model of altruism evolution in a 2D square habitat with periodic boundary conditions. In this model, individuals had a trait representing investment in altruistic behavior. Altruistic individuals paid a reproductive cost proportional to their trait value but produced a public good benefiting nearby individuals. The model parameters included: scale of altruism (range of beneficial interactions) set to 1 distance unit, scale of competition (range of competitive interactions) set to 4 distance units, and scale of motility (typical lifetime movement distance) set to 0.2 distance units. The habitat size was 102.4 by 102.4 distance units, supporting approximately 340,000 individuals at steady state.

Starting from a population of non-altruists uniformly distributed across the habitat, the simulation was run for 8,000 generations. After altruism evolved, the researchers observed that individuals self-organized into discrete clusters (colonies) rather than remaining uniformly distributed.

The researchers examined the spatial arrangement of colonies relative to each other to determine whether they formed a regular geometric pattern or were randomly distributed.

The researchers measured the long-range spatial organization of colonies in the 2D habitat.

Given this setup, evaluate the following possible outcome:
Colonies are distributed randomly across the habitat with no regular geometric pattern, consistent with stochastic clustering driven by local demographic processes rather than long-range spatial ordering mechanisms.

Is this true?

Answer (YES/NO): NO